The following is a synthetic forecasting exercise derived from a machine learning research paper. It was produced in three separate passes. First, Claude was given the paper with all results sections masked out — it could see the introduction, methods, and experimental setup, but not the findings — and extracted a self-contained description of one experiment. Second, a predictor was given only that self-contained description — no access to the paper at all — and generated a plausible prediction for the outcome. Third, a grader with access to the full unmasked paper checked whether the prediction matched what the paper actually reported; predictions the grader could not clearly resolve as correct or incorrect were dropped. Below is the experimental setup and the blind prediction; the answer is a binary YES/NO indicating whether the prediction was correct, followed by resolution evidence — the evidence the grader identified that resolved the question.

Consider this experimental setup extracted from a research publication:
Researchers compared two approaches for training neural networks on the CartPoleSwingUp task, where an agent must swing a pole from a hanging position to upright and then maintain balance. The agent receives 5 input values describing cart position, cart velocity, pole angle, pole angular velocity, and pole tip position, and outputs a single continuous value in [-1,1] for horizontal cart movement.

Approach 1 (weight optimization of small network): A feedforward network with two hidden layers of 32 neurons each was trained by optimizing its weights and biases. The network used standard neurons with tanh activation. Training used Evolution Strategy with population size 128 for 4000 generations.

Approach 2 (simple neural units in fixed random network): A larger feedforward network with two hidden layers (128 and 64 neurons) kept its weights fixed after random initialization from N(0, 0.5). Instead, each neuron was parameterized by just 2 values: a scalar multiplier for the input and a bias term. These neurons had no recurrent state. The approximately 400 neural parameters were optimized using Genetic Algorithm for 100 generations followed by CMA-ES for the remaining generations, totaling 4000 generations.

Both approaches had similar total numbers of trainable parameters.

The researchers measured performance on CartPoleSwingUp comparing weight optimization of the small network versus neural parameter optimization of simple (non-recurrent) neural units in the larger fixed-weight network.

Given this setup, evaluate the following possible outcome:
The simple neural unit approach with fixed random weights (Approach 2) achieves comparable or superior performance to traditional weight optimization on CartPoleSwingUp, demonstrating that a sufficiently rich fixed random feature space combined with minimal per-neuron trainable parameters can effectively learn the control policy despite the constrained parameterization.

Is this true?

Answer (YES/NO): YES